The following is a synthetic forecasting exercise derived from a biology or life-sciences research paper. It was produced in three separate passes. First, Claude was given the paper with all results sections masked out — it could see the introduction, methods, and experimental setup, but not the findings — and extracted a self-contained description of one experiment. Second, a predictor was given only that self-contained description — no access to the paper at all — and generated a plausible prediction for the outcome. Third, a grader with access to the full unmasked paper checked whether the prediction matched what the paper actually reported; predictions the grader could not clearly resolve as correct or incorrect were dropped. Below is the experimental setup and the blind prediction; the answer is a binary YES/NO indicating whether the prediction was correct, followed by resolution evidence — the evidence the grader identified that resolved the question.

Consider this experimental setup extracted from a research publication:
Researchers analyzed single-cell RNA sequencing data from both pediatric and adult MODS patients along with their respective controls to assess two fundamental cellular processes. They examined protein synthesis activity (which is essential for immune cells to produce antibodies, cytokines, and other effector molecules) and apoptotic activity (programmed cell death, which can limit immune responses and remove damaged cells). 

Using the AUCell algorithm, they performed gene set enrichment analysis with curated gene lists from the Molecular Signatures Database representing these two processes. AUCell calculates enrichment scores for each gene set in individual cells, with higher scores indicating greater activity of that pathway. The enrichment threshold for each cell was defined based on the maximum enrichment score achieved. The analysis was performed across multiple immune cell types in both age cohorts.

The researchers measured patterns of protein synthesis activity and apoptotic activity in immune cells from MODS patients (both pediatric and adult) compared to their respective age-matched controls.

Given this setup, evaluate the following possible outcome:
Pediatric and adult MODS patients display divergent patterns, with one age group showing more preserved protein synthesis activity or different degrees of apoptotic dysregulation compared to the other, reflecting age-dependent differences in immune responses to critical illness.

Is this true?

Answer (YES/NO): NO